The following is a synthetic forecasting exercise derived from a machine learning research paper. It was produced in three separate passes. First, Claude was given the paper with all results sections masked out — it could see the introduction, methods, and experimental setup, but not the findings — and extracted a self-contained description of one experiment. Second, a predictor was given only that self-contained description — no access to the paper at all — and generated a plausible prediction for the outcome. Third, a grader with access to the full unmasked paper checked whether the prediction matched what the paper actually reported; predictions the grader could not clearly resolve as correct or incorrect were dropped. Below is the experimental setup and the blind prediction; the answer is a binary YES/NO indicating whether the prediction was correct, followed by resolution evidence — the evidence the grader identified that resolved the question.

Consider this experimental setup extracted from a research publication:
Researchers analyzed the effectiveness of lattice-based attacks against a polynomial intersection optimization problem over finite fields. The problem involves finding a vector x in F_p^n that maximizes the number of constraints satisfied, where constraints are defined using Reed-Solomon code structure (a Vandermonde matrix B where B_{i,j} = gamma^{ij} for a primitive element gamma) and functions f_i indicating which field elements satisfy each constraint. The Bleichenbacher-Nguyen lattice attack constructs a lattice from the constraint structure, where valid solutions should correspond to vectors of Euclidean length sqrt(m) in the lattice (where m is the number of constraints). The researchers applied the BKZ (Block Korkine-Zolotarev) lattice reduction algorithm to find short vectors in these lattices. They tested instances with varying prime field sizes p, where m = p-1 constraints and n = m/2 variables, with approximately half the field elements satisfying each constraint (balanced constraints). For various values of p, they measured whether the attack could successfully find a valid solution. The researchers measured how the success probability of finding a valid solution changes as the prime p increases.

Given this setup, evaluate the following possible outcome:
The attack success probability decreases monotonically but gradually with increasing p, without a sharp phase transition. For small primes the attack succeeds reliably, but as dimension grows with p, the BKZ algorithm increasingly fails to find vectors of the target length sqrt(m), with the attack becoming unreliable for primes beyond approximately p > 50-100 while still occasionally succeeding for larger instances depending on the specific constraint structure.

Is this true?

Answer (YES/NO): NO